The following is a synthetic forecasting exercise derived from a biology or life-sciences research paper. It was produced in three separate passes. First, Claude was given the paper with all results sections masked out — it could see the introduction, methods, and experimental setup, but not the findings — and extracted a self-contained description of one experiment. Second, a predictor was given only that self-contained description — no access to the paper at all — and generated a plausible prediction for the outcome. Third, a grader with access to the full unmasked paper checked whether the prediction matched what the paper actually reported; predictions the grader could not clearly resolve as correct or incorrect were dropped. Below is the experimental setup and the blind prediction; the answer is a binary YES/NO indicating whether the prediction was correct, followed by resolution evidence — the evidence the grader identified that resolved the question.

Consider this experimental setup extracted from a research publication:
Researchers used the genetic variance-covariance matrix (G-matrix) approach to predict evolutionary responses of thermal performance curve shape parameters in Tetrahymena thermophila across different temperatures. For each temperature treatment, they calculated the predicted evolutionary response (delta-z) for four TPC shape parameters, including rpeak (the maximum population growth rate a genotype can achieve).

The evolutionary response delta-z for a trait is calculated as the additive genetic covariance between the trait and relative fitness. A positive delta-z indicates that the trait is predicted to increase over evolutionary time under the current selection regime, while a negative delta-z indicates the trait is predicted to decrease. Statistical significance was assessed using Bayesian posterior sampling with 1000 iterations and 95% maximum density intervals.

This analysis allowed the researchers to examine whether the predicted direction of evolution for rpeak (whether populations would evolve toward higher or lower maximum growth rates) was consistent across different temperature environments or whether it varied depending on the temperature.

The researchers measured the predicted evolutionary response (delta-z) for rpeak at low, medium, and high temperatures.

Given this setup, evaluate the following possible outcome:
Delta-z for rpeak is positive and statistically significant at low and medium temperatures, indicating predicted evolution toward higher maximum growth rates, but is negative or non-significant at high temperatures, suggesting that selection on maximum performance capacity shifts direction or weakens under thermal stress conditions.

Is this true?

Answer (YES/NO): NO